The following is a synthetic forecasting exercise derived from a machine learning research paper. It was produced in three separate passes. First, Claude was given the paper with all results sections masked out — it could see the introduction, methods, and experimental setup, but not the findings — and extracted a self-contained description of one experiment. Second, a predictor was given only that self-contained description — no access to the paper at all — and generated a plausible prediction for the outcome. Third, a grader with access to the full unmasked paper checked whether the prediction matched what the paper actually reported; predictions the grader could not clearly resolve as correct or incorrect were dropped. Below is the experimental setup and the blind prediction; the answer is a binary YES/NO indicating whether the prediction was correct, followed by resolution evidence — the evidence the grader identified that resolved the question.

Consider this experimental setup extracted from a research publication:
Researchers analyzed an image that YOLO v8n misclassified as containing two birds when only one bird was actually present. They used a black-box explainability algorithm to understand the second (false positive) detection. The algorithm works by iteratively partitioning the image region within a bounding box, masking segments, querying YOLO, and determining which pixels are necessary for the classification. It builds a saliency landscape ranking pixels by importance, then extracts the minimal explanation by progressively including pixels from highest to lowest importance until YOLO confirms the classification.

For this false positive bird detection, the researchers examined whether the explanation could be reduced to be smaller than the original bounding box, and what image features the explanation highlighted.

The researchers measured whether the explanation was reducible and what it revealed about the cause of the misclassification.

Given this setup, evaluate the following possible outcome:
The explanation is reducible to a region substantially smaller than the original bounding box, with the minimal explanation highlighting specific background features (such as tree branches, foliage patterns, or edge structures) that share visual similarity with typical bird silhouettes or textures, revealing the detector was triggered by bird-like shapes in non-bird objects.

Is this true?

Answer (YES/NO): NO